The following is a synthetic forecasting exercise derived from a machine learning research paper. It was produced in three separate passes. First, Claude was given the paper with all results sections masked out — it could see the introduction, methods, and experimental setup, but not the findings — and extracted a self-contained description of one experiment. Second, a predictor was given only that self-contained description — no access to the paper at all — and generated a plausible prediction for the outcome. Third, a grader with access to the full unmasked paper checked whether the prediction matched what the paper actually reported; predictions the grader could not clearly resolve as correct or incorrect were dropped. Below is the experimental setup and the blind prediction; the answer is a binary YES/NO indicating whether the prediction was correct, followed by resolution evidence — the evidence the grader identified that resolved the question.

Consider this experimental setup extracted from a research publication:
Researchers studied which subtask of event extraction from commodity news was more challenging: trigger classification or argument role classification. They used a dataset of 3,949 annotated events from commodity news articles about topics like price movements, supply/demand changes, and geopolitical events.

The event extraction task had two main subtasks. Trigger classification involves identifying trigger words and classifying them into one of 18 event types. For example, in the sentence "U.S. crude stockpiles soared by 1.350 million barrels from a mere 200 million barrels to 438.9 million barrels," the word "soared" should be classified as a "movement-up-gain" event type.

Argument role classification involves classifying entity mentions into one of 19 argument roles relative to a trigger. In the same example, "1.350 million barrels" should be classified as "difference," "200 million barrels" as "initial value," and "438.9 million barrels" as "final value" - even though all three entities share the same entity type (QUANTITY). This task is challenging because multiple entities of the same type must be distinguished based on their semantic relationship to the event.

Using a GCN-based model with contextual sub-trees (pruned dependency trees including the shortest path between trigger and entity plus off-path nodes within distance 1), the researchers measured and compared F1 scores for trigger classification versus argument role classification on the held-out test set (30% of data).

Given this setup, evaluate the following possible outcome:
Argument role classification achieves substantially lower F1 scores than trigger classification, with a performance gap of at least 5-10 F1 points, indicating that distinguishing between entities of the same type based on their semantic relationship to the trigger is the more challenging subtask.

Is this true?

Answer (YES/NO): NO